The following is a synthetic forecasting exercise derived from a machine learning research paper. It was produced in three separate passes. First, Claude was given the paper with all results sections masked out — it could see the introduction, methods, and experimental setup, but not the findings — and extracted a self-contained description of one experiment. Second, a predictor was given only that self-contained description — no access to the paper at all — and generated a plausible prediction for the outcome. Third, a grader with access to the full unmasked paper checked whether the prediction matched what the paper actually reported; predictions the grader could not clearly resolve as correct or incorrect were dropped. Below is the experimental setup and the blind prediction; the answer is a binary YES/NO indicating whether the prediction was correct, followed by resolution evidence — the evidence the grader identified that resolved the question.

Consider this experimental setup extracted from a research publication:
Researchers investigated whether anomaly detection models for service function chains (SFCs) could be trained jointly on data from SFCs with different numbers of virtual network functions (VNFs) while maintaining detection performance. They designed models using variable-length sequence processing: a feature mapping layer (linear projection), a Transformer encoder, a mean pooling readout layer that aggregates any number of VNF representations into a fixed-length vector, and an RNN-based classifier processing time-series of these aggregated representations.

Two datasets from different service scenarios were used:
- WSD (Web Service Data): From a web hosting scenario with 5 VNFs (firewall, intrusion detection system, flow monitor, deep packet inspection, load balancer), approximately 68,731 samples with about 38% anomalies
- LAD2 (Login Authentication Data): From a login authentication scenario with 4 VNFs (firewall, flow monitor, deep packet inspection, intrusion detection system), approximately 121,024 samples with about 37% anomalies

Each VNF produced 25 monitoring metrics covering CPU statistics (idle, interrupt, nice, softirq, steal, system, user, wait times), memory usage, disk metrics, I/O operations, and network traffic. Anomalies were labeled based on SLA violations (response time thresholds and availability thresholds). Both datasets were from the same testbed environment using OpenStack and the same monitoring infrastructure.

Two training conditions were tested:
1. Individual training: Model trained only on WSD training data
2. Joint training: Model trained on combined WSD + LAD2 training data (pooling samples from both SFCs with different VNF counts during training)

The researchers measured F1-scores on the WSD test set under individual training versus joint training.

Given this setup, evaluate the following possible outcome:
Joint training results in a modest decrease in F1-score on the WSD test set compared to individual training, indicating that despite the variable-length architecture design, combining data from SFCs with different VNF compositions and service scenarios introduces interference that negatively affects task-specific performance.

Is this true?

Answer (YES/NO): NO